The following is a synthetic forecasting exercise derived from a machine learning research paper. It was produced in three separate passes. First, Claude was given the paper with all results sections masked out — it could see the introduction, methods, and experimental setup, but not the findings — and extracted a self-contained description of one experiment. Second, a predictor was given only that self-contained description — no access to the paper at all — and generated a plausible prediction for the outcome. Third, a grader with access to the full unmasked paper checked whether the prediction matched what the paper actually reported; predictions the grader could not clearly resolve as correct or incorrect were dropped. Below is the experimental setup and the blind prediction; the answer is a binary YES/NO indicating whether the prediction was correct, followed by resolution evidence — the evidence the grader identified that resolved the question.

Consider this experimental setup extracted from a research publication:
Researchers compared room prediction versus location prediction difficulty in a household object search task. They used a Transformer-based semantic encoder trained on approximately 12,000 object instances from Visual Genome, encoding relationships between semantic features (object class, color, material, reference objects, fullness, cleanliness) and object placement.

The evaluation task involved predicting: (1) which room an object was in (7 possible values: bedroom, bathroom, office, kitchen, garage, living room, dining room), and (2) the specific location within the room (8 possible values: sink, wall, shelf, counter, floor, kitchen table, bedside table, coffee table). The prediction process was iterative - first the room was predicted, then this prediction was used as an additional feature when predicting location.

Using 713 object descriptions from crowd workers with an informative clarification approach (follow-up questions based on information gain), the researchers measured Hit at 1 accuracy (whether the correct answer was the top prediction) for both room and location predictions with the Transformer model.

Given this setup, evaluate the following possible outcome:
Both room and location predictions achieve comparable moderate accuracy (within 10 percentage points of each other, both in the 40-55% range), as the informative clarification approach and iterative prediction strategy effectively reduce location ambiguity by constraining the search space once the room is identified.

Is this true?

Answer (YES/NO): NO